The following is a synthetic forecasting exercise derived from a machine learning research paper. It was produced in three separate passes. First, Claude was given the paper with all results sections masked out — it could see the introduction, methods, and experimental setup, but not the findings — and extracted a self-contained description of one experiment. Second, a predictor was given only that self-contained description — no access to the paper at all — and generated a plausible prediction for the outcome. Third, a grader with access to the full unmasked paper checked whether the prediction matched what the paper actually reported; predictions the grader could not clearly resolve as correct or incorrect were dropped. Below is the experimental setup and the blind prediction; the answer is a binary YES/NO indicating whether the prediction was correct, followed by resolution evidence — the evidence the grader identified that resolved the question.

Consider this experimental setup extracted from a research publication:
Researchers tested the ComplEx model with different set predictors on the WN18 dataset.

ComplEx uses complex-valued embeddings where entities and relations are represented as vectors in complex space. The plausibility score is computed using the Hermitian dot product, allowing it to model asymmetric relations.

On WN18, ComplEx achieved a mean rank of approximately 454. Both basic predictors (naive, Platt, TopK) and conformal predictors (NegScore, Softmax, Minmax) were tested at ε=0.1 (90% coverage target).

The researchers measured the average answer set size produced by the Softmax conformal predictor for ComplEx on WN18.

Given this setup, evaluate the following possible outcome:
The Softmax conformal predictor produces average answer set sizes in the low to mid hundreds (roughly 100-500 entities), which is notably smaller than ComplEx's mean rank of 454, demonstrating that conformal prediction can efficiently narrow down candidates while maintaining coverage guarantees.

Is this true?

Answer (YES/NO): NO